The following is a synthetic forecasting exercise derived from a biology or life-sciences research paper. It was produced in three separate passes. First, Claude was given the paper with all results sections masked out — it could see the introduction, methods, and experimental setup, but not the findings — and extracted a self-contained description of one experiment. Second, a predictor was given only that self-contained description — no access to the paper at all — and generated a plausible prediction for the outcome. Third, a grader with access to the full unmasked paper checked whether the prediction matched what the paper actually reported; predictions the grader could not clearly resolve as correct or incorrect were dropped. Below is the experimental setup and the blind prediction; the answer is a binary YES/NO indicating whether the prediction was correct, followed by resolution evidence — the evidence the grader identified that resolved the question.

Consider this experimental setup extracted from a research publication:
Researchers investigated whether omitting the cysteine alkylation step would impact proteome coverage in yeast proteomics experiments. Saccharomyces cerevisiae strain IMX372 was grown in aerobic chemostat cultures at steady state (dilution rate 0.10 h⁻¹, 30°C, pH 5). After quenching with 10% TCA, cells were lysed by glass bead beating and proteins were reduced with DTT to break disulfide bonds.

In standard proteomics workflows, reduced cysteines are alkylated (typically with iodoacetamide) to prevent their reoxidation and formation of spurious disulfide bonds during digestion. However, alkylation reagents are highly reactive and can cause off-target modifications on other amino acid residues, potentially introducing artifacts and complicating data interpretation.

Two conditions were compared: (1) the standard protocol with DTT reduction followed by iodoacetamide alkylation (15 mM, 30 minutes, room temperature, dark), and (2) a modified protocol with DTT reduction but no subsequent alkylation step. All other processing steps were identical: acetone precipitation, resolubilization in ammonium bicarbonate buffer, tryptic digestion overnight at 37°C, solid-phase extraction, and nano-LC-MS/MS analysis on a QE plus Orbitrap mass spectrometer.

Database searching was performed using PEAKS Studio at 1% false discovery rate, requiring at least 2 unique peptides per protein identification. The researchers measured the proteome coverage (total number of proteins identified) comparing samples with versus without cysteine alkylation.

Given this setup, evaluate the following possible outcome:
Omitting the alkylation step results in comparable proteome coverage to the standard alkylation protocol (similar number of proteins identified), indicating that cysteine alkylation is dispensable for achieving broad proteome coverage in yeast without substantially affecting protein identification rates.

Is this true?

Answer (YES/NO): YES